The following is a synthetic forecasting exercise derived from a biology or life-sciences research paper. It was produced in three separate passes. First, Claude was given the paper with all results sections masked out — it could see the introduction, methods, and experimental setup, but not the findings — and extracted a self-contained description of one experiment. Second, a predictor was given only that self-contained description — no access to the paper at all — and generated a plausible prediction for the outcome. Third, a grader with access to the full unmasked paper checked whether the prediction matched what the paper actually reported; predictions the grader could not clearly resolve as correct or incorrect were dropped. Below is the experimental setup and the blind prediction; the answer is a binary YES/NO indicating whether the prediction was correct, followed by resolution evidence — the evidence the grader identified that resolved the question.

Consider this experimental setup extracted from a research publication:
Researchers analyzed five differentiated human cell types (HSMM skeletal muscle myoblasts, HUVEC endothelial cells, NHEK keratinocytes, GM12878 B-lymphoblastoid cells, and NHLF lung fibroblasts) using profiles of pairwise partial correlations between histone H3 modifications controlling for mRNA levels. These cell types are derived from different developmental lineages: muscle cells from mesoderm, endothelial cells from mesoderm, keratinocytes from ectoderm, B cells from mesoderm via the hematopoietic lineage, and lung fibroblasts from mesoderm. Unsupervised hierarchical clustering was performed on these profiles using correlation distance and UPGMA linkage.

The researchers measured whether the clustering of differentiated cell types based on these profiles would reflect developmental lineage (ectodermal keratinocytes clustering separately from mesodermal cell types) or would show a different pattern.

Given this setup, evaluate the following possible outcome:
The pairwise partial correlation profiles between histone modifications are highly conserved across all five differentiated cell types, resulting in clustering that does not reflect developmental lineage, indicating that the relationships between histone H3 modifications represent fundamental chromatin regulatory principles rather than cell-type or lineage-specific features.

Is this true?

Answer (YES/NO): NO